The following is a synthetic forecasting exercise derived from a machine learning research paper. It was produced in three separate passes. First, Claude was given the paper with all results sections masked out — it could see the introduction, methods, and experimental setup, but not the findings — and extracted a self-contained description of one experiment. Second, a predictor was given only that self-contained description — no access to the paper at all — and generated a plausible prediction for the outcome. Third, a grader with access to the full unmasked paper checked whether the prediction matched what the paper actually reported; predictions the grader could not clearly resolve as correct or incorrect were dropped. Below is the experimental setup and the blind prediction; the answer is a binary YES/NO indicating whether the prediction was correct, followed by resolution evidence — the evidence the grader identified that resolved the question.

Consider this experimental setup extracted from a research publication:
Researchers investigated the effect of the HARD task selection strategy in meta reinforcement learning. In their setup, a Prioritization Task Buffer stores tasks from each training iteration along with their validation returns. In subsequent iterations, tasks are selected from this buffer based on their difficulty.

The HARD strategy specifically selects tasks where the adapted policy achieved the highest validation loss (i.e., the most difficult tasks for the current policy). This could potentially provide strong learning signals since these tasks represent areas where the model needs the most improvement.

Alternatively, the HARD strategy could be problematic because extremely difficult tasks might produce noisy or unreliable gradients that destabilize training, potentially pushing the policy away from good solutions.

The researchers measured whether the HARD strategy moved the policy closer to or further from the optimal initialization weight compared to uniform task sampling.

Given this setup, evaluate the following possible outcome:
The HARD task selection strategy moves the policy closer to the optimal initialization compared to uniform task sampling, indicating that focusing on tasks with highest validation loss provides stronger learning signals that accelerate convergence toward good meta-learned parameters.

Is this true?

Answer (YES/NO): NO